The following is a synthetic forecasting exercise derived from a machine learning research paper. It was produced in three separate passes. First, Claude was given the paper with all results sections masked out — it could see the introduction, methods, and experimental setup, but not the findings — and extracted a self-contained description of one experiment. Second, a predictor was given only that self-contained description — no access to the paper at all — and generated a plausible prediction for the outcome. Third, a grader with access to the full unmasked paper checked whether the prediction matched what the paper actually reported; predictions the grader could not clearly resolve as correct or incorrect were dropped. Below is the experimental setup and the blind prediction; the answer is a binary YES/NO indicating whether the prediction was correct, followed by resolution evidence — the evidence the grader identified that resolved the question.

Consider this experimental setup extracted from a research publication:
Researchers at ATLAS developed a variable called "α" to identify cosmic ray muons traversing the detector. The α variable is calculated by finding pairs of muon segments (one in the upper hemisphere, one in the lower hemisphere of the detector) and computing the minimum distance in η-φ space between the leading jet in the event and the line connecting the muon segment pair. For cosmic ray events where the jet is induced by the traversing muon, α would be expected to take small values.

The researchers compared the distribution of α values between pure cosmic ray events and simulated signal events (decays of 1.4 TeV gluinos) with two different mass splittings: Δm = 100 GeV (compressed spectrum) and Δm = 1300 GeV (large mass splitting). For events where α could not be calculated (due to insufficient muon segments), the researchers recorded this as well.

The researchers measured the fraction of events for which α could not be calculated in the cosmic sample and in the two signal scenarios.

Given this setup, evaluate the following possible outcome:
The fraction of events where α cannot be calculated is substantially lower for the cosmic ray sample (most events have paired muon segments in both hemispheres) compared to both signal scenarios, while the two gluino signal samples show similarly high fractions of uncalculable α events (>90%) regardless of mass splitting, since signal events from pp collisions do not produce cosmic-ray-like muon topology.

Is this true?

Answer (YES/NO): NO